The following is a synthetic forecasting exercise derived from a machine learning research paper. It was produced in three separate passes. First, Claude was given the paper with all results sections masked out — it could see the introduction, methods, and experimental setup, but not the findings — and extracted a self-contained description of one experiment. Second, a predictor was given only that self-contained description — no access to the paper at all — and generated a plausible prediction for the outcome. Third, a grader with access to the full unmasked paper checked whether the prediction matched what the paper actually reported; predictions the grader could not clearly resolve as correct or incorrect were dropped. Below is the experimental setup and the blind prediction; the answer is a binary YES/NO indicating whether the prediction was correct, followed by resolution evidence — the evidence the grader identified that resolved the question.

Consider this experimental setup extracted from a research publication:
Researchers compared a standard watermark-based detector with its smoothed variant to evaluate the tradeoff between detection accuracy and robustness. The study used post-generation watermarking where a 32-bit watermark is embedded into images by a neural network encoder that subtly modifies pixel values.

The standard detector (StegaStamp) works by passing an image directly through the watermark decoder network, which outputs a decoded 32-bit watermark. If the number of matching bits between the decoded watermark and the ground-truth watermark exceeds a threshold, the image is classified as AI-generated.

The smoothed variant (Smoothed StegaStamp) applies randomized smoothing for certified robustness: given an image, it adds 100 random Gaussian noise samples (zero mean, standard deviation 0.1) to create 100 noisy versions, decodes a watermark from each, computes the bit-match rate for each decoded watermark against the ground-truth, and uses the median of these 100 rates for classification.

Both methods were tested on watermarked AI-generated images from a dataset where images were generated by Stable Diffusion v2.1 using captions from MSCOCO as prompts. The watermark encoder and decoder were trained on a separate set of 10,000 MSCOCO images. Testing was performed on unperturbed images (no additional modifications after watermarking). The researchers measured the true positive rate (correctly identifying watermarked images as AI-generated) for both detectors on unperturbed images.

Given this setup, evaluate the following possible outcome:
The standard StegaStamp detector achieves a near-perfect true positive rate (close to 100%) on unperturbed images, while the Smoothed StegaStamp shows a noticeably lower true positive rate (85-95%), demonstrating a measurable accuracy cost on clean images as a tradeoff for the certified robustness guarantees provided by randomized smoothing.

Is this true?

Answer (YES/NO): NO